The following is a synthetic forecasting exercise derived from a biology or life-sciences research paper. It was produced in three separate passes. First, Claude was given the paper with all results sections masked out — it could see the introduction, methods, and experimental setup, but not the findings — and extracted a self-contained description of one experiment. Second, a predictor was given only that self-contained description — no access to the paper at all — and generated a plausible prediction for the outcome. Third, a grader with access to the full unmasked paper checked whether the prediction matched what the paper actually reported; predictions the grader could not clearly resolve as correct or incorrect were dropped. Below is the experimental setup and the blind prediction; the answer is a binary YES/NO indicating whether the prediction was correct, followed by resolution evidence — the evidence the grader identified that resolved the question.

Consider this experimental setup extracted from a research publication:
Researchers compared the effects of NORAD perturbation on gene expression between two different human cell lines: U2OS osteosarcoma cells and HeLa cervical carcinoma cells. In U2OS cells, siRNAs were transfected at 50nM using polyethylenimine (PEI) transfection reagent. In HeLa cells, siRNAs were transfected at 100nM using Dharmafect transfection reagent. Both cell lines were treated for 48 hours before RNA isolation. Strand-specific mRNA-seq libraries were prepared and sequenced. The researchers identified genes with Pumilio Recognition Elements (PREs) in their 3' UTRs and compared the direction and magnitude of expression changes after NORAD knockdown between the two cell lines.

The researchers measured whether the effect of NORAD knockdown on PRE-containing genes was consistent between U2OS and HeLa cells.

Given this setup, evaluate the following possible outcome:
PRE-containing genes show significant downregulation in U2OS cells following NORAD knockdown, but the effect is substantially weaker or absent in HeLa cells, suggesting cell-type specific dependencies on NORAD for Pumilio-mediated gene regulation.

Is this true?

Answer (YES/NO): NO